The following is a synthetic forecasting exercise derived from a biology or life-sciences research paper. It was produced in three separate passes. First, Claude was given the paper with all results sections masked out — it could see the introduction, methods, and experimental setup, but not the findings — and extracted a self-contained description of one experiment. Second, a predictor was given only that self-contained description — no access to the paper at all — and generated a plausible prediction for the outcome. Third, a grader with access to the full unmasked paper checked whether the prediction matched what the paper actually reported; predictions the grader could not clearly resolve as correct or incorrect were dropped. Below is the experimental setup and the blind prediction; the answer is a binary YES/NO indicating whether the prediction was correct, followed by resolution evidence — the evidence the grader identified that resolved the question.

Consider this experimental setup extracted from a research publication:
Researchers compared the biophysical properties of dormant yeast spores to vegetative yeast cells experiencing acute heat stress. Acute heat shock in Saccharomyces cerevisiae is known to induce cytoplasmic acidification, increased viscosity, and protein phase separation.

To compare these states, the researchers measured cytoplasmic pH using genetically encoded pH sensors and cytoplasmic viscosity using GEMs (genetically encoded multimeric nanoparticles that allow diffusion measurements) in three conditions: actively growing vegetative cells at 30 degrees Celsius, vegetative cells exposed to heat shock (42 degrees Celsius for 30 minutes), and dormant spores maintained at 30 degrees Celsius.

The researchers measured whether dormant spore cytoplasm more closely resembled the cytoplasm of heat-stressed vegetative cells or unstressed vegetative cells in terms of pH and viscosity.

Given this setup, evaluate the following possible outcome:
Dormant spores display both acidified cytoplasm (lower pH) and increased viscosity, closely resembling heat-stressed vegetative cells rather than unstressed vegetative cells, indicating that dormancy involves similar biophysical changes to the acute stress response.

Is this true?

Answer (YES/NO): YES